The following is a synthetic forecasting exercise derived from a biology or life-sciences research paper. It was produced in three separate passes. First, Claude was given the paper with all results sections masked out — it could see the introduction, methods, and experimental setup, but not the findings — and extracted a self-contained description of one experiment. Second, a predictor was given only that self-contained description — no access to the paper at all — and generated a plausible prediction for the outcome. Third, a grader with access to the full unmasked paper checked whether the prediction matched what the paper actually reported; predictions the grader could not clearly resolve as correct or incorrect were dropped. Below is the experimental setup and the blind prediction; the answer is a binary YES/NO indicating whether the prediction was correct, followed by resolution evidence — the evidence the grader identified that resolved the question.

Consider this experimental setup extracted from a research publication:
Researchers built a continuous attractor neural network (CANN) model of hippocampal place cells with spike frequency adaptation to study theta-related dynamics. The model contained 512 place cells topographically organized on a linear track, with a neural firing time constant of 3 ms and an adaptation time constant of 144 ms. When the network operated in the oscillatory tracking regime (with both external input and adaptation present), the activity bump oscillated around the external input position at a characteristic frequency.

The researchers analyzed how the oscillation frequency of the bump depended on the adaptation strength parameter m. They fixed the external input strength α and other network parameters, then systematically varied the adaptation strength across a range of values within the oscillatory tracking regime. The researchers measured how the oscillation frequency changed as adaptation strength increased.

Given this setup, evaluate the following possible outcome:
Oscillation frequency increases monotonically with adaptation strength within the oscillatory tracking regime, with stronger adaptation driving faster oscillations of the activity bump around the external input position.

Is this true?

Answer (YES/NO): YES